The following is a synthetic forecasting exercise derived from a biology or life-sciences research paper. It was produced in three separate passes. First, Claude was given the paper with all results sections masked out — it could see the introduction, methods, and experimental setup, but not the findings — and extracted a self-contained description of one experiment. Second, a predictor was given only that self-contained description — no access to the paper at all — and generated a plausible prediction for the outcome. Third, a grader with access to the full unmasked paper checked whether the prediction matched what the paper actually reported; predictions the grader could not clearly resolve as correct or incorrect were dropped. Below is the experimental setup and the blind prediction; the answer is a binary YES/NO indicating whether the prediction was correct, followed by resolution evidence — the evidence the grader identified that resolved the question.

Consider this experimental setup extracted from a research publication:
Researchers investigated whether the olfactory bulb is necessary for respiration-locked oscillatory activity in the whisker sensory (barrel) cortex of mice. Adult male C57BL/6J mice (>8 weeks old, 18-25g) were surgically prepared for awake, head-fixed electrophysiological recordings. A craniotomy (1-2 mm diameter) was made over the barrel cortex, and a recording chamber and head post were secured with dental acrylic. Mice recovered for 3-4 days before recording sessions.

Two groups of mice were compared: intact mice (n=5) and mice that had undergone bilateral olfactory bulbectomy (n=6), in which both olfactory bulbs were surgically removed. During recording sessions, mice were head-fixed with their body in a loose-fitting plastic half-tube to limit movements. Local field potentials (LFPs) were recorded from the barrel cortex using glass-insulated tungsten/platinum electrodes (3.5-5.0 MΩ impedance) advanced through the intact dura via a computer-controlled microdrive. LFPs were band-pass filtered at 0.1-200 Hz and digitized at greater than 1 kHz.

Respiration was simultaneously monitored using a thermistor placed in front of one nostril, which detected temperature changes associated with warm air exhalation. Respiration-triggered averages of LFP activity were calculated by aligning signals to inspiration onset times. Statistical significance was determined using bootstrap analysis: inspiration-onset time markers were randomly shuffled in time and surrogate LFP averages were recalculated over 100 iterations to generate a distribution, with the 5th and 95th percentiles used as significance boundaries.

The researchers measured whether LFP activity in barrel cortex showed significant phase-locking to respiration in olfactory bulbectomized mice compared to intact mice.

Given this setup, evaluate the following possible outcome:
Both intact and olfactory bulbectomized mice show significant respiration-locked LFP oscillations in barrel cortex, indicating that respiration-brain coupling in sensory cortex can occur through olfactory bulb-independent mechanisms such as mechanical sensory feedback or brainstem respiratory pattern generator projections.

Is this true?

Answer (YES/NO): NO